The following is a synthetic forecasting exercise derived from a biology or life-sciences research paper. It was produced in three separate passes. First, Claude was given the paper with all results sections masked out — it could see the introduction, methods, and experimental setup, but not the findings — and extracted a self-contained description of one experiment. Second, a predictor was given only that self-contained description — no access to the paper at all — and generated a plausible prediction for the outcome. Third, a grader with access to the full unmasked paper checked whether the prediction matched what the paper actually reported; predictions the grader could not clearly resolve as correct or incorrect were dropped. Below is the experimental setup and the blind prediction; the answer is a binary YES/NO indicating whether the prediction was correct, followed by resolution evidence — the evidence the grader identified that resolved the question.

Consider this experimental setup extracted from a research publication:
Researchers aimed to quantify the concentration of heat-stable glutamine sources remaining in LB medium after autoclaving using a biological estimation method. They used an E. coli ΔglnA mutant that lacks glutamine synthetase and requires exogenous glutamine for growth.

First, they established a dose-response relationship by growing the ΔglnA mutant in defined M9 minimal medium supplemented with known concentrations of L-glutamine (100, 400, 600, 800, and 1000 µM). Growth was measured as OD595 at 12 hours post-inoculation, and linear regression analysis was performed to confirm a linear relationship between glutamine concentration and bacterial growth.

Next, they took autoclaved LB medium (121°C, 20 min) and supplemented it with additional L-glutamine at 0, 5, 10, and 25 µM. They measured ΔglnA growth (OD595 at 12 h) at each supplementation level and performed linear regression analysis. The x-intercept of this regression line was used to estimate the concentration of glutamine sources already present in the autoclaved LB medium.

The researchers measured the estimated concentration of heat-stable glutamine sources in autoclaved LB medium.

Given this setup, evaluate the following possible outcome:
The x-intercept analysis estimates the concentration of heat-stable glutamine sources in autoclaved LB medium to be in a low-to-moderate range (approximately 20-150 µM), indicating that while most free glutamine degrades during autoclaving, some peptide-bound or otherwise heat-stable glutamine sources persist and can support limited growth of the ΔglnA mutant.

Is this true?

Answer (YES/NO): YES